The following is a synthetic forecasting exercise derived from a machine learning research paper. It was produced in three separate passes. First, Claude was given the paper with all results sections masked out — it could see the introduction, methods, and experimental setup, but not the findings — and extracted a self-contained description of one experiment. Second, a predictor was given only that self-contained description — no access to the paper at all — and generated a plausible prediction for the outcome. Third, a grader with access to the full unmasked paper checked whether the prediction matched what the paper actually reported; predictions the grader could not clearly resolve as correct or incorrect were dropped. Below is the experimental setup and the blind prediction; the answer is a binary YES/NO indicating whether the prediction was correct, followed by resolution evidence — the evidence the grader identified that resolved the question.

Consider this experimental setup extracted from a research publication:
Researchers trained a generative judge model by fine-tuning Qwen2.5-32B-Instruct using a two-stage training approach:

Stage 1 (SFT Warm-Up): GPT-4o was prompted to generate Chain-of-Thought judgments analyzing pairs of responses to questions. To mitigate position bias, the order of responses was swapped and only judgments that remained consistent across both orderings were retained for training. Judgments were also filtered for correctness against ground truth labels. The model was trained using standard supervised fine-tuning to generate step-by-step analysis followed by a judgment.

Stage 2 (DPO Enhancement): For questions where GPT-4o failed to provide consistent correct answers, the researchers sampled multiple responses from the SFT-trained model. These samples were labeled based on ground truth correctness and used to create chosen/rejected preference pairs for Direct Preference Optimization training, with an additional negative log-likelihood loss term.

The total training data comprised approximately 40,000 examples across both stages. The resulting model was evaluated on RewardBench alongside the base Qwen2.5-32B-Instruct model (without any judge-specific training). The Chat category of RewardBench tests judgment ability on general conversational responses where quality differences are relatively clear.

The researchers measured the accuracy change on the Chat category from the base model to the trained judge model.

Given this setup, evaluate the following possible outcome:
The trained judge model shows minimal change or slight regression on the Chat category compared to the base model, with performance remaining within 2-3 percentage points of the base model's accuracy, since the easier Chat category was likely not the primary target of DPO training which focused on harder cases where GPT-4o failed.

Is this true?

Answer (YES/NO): YES